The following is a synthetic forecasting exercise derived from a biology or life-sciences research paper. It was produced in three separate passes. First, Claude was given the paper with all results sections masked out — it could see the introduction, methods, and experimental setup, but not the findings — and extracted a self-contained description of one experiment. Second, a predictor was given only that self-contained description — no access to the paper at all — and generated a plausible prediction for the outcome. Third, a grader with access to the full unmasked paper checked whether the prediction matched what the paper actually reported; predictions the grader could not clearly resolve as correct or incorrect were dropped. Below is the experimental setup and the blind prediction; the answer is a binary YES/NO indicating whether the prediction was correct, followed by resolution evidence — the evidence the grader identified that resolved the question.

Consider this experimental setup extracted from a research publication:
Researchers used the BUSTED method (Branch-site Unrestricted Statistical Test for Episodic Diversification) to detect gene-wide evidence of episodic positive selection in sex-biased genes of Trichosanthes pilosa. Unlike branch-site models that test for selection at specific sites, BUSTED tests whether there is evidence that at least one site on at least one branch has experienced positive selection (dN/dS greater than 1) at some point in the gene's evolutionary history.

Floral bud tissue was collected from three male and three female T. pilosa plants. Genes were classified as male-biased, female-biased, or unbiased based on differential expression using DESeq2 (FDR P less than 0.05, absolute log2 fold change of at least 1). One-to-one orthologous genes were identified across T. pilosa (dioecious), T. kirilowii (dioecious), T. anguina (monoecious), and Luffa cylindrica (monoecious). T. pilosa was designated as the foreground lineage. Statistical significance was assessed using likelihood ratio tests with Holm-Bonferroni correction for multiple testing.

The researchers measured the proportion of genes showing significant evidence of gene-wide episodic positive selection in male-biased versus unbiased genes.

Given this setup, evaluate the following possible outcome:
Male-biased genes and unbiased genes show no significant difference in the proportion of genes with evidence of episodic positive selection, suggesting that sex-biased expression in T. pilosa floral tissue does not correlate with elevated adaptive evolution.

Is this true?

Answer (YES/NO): NO